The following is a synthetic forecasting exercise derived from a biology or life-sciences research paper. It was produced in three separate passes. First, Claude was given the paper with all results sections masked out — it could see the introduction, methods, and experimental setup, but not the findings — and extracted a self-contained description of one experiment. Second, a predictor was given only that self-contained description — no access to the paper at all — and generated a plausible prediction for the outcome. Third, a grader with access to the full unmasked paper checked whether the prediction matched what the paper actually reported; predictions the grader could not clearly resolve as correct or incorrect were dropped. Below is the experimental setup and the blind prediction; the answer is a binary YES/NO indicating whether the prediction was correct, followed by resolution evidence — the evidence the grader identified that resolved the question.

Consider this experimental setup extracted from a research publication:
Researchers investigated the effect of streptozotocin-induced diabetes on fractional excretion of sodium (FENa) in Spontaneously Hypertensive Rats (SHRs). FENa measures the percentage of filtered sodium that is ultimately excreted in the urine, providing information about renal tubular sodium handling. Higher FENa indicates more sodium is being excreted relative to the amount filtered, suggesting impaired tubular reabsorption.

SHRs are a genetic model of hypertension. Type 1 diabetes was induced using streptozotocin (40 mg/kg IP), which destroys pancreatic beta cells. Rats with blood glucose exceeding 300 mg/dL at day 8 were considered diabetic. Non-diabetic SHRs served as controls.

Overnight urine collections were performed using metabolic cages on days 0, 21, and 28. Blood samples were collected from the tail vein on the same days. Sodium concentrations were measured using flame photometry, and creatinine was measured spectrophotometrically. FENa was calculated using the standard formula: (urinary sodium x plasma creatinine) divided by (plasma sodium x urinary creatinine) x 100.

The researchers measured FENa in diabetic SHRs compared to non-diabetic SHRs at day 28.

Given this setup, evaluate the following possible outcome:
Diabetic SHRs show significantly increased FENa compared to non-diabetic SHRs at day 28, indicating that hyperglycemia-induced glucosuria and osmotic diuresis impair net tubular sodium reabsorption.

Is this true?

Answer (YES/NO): YES